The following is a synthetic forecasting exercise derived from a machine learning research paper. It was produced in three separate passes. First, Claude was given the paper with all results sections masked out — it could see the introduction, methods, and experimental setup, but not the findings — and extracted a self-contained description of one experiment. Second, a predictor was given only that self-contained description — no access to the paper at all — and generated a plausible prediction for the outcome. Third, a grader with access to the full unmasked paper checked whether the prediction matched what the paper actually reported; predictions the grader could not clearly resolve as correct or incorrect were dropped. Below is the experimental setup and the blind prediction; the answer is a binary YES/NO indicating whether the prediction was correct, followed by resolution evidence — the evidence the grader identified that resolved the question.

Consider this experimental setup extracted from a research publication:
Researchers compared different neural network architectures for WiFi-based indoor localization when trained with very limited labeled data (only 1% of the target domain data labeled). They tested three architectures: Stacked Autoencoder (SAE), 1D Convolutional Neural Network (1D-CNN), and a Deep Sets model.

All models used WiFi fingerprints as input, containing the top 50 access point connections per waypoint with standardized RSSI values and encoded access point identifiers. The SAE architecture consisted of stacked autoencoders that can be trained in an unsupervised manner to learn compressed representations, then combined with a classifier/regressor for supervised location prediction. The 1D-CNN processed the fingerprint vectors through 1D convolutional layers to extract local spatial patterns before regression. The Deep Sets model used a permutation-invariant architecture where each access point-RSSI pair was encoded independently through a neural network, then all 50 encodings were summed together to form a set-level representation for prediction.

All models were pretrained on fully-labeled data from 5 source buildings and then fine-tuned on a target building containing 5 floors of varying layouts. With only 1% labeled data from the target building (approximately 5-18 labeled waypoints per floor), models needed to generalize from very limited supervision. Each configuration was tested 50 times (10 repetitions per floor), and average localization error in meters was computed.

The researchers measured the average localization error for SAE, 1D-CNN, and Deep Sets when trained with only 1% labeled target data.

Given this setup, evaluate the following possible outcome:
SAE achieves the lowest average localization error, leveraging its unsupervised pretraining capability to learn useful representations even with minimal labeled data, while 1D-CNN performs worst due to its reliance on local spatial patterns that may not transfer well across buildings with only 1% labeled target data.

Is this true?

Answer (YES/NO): NO